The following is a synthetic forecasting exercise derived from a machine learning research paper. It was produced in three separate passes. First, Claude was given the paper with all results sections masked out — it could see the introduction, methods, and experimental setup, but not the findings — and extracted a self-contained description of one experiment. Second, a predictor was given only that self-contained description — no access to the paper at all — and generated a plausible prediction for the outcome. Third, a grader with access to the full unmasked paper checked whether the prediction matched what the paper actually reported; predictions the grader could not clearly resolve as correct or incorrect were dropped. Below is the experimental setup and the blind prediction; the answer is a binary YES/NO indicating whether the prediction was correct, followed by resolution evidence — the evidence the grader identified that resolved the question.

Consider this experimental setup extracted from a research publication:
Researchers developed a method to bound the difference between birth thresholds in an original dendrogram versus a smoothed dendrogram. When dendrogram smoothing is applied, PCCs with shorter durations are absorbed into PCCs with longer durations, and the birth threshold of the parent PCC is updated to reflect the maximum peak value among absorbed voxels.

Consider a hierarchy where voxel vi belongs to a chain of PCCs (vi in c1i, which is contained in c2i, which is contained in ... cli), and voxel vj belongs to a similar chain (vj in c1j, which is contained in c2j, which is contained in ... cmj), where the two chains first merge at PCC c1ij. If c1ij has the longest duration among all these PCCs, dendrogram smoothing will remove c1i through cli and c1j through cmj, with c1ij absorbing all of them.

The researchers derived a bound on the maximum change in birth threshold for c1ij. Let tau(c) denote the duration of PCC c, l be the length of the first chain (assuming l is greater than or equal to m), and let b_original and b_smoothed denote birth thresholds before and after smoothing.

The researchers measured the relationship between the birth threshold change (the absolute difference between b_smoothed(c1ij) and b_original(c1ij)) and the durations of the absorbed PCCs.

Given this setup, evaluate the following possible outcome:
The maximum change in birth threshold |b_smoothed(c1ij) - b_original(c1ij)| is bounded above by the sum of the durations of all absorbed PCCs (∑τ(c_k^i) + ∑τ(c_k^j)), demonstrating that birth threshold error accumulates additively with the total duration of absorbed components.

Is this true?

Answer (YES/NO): NO